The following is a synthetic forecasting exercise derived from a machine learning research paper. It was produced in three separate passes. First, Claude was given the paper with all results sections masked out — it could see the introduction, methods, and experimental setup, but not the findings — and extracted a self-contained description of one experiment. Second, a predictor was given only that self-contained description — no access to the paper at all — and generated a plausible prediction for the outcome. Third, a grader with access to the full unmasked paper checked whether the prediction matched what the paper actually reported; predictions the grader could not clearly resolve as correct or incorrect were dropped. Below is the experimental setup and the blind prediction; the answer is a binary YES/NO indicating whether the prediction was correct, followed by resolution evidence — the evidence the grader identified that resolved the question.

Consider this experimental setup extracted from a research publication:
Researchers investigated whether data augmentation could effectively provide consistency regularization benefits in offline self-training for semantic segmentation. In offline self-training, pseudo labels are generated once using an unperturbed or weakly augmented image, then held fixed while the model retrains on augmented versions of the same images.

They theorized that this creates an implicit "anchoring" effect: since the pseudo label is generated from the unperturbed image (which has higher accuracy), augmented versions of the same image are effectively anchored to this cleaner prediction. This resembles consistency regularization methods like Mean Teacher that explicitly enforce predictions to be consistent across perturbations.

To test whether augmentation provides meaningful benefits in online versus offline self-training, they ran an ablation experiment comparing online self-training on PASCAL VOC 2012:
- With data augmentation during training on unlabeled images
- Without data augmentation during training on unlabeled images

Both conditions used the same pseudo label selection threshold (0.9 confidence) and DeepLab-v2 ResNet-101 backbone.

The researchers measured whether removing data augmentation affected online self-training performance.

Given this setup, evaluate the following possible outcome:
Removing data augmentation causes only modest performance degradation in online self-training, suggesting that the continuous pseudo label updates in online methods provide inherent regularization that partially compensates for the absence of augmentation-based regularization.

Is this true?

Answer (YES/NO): NO